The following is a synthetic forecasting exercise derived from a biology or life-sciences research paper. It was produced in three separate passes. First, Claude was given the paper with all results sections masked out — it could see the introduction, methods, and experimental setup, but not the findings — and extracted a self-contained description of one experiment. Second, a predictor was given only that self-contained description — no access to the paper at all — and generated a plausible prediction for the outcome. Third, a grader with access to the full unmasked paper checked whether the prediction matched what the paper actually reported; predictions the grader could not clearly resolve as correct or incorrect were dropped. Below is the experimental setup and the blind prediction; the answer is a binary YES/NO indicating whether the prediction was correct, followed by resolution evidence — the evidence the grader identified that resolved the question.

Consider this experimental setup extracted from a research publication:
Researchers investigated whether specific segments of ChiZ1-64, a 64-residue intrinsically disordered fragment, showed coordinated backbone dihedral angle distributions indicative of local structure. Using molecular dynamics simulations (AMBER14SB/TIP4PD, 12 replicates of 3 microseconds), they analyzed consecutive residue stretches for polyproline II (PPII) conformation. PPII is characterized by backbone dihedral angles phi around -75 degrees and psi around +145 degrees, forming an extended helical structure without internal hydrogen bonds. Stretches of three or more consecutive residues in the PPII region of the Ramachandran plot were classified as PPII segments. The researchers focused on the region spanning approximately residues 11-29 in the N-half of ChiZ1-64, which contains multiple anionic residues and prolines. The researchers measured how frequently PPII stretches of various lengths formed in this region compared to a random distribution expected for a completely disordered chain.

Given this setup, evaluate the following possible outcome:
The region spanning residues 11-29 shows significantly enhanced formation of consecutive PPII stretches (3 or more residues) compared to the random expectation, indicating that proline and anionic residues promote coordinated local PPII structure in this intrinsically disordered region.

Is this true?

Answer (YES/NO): YES